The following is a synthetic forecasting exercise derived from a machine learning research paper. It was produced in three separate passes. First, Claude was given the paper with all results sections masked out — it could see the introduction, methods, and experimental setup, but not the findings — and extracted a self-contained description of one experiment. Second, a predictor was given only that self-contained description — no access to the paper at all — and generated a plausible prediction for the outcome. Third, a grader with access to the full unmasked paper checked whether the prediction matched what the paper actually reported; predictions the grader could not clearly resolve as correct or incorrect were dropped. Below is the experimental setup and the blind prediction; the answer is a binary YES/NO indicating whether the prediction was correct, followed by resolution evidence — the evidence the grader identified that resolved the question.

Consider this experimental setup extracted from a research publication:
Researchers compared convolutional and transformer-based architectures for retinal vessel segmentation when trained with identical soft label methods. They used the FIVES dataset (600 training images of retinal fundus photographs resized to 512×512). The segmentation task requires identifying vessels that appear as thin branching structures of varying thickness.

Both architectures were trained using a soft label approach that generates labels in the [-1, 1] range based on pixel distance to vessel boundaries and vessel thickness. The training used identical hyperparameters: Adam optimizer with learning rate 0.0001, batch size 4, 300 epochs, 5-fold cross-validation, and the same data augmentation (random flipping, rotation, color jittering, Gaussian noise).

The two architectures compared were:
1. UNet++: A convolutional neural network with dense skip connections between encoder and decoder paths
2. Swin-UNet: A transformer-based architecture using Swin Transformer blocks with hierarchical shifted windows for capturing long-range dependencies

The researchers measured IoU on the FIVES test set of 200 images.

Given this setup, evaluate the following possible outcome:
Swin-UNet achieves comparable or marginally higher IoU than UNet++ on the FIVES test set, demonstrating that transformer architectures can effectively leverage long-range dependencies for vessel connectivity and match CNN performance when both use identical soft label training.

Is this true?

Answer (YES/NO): NO